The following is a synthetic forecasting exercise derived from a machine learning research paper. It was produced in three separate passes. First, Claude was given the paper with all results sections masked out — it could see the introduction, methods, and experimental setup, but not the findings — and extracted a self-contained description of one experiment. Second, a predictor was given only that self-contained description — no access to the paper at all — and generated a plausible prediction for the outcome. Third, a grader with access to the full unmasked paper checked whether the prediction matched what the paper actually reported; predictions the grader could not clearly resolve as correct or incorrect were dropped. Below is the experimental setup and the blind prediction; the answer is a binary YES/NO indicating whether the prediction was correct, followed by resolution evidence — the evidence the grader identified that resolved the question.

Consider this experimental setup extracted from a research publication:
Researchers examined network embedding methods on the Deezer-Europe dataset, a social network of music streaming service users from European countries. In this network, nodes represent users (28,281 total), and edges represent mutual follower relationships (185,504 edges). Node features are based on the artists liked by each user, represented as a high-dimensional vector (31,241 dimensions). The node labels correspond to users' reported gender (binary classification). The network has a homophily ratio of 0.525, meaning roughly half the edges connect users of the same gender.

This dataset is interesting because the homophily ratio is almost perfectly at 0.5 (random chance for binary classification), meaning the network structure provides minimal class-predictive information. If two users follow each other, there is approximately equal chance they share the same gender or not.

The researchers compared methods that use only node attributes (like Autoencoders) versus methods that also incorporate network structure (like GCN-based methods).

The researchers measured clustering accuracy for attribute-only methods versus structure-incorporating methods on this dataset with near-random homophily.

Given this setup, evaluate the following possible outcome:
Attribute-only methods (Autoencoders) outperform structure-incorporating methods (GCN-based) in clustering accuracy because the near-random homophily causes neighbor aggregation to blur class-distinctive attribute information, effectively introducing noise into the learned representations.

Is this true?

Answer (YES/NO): NO